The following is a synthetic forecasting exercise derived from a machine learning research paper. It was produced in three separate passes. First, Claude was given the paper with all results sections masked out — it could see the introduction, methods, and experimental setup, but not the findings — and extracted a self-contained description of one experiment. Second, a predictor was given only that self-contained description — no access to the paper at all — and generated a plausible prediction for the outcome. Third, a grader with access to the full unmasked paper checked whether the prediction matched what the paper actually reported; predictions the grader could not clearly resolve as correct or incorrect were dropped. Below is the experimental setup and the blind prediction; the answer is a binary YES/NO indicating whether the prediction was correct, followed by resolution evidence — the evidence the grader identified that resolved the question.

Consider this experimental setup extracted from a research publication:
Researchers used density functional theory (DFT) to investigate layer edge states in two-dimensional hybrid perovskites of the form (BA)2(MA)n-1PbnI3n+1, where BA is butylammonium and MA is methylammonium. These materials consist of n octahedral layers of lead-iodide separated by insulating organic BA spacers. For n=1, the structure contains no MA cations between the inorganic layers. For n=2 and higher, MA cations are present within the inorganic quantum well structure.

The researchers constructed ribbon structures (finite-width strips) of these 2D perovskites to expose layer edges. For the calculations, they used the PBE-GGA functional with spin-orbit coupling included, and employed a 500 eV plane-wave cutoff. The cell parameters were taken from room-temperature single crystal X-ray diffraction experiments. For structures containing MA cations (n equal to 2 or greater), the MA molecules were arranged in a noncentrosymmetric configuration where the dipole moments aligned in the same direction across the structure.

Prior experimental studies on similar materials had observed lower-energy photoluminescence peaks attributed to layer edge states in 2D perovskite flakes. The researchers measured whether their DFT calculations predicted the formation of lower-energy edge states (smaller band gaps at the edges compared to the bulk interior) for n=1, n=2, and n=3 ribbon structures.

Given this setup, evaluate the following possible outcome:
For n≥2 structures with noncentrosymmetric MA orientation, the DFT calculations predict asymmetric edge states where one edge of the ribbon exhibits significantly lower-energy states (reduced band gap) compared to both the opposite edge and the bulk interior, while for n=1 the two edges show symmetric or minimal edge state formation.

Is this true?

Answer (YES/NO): NO